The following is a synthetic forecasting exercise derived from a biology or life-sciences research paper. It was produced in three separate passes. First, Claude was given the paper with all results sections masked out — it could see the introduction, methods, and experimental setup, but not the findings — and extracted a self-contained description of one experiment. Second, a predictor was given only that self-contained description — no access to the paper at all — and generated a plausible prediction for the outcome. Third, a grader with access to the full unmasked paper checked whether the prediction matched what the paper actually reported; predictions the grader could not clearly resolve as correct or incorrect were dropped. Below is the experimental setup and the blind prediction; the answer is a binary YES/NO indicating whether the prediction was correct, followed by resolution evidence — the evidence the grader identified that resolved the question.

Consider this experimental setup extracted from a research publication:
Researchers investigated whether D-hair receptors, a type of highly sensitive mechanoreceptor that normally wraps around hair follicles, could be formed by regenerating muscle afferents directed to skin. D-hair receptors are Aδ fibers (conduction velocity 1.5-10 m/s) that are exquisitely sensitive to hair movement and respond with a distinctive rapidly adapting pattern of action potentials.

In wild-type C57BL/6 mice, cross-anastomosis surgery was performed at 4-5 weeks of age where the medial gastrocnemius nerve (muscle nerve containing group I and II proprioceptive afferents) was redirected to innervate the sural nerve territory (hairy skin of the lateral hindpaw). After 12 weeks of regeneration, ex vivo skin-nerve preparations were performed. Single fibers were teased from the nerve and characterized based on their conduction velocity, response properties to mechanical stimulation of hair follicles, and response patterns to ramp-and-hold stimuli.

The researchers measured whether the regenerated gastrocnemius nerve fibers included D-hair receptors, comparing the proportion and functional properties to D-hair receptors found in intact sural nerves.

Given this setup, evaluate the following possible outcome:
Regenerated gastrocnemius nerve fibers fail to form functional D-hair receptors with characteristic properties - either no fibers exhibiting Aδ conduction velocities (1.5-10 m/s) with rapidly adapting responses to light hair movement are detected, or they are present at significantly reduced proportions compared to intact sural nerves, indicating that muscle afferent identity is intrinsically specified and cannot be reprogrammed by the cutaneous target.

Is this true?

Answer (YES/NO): YES